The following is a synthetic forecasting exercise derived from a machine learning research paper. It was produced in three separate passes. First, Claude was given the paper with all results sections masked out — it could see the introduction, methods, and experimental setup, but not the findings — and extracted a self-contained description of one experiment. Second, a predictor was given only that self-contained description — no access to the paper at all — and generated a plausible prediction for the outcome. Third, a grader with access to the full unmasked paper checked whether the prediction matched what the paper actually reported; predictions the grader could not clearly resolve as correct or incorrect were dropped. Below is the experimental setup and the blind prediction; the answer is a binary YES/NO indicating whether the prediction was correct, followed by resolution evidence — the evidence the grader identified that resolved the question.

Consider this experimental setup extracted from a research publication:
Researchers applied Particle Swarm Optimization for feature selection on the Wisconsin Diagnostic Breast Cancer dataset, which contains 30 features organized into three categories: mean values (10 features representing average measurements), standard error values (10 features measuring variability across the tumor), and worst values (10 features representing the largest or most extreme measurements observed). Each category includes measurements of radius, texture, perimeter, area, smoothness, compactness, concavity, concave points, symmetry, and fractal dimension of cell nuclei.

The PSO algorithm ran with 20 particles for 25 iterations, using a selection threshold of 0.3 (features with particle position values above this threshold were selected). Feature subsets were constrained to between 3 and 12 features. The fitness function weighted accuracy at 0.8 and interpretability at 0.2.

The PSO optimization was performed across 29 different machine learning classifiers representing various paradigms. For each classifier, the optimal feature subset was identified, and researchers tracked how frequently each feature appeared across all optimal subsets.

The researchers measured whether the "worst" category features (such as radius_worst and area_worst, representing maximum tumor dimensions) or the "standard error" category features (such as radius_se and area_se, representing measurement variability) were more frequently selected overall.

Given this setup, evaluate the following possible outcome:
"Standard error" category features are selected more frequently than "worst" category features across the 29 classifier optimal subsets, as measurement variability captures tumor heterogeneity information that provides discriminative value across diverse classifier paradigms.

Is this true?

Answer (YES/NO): NO